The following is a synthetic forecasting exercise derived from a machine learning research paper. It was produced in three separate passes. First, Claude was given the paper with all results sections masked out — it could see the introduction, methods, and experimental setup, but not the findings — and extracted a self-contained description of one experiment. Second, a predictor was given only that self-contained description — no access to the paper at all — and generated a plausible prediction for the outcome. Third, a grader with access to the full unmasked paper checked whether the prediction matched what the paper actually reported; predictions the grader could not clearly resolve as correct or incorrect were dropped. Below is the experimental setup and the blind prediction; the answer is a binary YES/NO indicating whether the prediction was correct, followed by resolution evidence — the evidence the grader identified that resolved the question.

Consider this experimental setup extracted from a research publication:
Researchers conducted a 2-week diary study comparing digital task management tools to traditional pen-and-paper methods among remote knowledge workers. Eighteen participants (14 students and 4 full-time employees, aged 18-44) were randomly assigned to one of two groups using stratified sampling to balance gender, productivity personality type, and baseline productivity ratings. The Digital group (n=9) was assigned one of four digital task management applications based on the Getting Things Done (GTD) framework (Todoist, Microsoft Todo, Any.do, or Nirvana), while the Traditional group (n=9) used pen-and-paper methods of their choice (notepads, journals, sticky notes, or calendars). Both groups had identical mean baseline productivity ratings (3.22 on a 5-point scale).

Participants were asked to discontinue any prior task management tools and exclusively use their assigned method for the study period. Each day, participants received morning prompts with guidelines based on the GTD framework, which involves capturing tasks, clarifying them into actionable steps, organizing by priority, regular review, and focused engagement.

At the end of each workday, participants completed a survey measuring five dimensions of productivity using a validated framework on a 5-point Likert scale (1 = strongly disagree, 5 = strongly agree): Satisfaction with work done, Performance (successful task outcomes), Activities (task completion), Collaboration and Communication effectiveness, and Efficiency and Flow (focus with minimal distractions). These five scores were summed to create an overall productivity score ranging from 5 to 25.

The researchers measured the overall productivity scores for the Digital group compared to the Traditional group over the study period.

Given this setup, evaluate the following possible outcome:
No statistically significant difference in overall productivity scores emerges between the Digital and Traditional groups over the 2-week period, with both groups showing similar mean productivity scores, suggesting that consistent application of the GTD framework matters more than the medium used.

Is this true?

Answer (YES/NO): YES